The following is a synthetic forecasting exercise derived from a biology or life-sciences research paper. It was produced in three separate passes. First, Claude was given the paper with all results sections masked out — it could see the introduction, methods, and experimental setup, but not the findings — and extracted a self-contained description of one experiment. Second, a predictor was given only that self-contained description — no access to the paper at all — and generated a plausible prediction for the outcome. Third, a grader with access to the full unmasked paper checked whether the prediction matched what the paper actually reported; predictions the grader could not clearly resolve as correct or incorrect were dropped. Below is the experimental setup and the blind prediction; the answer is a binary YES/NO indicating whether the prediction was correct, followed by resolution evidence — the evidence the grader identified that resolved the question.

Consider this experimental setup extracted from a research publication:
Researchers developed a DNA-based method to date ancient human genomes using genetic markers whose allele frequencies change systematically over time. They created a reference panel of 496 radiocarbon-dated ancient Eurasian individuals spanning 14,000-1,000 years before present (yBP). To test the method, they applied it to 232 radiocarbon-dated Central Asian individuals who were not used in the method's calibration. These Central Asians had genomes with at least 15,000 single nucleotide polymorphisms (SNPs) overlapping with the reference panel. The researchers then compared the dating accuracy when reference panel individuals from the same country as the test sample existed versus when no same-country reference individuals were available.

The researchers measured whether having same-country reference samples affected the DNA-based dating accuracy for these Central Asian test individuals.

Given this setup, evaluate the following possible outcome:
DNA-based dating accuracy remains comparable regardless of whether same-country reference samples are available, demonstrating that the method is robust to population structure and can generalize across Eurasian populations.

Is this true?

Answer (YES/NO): NO